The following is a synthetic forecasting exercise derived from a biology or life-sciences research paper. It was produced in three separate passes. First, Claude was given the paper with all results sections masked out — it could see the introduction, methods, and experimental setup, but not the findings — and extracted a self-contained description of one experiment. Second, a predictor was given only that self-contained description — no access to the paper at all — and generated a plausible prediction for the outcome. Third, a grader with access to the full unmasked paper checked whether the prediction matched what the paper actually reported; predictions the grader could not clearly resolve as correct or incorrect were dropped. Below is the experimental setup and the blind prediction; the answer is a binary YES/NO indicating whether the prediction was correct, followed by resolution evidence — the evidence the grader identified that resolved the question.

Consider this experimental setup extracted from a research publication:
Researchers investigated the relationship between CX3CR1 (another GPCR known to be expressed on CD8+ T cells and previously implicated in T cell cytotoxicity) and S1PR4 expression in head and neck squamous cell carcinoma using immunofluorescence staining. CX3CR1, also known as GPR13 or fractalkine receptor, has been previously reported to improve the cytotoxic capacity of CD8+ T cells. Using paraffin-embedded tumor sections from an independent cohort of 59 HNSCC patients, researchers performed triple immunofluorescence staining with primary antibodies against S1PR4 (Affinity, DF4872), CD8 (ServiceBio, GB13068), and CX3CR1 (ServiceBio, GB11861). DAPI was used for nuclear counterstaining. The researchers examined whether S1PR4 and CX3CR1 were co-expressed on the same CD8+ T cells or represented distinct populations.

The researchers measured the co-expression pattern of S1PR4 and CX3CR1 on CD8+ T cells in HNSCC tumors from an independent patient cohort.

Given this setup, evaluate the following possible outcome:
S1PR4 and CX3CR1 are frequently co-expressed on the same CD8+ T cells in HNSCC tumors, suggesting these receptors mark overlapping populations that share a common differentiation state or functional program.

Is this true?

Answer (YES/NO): YES